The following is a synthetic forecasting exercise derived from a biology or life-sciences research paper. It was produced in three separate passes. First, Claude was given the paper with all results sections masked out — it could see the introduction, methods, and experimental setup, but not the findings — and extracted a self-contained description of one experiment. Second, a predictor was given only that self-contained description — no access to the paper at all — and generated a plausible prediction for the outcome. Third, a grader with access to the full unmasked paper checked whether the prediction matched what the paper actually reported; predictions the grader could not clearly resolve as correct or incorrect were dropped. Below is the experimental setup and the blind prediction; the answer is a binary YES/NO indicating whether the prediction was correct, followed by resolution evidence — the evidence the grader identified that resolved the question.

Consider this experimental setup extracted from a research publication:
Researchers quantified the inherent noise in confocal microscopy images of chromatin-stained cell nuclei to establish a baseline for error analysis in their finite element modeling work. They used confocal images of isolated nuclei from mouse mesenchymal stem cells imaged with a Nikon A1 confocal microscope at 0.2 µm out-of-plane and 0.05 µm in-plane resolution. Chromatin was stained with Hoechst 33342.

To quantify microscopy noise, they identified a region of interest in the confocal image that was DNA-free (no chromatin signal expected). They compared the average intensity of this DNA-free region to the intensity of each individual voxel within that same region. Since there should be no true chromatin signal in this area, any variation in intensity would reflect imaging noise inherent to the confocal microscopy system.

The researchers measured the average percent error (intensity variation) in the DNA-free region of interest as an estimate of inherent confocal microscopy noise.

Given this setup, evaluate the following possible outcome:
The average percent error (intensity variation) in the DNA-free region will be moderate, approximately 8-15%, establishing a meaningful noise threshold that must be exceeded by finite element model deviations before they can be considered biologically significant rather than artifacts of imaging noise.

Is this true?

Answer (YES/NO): YES